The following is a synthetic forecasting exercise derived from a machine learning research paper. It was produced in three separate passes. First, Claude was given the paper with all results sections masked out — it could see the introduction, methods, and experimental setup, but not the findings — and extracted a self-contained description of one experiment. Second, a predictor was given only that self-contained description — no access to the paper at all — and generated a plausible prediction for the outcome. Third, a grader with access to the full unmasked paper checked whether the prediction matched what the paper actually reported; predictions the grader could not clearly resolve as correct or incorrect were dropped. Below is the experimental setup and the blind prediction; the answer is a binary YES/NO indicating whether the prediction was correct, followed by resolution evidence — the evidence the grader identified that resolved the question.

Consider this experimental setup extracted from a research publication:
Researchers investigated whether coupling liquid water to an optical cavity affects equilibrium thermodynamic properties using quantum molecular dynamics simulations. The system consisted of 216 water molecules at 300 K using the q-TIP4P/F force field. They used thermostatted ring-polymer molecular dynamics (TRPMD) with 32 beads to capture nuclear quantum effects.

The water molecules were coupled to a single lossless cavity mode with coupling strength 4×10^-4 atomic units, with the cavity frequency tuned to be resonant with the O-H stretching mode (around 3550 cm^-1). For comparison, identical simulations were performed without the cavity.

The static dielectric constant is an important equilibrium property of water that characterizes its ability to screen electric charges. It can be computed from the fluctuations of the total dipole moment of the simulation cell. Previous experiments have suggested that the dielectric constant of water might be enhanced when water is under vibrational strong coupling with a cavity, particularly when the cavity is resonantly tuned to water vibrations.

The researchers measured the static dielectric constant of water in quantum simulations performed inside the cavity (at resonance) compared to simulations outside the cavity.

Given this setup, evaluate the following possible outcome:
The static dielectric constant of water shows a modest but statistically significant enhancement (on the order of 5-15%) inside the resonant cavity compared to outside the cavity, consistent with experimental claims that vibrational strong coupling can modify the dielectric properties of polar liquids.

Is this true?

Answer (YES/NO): NO